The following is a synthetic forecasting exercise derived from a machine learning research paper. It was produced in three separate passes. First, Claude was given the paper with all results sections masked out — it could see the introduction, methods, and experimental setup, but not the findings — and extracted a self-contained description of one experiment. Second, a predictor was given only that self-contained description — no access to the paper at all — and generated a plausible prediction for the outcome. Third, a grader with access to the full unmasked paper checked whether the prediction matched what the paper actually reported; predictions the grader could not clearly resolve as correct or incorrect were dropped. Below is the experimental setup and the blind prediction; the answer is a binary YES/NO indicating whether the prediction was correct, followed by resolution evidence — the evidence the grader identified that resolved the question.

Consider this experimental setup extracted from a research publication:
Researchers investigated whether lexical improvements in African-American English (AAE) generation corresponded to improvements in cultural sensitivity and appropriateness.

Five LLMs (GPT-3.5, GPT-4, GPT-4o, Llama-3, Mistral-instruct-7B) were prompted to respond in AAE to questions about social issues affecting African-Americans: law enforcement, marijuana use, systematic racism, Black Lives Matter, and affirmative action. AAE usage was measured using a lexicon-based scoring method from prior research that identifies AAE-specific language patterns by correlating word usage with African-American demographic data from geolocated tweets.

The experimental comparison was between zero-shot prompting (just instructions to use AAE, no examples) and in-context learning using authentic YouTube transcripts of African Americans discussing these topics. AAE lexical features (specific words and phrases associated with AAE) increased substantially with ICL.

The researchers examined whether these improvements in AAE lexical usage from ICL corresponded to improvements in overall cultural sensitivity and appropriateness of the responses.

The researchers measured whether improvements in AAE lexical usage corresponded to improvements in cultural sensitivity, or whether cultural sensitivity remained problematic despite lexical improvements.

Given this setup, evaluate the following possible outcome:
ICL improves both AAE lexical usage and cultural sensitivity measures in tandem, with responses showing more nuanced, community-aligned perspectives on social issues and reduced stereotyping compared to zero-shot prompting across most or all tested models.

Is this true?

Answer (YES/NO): NO